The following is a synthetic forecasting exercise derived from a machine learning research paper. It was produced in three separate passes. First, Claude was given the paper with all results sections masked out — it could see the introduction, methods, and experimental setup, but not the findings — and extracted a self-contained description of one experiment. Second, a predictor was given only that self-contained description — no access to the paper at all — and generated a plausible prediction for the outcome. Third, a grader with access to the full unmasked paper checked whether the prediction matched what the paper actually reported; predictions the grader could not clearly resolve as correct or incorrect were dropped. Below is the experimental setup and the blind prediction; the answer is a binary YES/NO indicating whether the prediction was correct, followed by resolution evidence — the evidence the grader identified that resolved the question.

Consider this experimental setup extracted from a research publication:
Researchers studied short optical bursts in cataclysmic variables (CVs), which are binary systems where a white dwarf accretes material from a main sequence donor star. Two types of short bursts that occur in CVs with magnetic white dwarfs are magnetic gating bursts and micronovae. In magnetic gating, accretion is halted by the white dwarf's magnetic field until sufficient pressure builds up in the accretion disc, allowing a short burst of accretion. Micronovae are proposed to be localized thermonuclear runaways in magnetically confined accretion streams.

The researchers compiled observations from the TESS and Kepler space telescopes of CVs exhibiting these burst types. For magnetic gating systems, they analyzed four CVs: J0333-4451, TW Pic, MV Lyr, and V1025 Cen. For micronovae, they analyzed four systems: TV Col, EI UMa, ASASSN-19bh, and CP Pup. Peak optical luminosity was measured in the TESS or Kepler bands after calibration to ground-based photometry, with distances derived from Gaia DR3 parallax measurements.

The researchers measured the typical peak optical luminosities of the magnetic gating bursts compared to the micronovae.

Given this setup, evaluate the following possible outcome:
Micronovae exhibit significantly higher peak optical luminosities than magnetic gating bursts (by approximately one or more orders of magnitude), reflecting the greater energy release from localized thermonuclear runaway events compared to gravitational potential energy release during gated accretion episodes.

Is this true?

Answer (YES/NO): YES